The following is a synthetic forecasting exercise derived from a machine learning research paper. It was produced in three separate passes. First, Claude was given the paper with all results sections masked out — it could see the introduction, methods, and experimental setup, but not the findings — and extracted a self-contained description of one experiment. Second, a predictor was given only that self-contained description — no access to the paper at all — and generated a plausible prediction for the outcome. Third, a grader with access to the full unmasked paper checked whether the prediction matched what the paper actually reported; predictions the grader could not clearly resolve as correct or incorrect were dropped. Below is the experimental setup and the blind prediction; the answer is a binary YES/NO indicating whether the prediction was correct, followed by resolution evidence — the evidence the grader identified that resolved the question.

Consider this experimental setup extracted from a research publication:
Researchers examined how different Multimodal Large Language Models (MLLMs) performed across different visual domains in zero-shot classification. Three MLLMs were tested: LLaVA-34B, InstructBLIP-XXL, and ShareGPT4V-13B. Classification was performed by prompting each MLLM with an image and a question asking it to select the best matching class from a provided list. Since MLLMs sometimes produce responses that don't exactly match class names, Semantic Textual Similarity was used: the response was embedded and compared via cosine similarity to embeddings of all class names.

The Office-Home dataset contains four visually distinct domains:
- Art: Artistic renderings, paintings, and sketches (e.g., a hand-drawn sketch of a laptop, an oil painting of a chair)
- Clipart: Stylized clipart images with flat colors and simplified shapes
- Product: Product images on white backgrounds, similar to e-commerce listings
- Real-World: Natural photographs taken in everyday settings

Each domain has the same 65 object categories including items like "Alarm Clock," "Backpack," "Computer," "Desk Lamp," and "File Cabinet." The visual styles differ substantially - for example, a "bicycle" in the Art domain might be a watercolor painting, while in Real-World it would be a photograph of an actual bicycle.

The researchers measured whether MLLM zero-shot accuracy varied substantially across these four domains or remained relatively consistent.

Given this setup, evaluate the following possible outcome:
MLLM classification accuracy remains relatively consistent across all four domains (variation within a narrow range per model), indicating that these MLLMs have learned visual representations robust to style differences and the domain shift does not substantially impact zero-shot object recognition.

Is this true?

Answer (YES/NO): NO